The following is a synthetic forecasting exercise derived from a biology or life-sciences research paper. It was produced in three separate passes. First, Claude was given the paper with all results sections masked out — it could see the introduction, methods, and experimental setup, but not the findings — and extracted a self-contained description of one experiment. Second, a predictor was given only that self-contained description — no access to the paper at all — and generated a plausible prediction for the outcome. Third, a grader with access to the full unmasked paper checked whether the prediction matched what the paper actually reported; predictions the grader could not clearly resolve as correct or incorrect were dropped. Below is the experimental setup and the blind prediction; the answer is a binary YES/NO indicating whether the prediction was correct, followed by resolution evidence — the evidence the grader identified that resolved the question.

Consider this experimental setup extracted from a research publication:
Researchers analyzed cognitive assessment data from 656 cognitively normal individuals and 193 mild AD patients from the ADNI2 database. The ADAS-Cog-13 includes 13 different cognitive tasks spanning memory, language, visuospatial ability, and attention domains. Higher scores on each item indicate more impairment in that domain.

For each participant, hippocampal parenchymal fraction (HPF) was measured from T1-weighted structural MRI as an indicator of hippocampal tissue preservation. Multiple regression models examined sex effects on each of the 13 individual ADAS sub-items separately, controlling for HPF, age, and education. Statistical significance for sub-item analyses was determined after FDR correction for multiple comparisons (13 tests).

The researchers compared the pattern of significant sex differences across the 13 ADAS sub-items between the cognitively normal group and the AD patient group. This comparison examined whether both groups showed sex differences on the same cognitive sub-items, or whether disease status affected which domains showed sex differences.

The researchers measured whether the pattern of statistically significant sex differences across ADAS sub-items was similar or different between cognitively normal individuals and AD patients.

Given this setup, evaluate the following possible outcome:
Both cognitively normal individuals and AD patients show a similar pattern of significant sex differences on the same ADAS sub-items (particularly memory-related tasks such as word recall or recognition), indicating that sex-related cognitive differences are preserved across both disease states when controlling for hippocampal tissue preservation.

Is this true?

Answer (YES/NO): NO